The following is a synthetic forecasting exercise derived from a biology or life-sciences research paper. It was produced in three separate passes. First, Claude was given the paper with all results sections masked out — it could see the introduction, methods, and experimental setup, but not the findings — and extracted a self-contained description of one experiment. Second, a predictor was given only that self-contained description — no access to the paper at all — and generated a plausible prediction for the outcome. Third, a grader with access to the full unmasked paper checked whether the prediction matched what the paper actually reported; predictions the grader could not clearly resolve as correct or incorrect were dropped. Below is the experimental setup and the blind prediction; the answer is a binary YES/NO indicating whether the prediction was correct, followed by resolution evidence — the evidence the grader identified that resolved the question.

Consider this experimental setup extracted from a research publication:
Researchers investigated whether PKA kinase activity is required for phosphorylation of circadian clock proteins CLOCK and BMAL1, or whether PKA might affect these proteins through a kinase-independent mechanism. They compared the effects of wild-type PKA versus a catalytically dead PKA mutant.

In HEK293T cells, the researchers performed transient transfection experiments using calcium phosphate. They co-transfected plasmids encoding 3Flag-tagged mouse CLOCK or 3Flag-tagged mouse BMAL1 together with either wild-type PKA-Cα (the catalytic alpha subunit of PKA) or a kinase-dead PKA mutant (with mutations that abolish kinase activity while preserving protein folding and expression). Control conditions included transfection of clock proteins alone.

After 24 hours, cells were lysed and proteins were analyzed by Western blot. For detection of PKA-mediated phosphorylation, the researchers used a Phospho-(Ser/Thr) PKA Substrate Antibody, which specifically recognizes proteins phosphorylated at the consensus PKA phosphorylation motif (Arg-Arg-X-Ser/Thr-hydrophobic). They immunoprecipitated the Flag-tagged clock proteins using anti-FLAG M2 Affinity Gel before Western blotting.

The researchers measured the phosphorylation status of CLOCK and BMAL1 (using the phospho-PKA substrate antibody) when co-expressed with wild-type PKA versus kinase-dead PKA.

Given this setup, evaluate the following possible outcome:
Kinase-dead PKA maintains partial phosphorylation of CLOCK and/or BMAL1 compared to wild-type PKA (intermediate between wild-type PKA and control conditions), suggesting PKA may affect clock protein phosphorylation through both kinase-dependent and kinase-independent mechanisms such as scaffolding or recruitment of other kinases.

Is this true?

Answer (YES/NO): NO